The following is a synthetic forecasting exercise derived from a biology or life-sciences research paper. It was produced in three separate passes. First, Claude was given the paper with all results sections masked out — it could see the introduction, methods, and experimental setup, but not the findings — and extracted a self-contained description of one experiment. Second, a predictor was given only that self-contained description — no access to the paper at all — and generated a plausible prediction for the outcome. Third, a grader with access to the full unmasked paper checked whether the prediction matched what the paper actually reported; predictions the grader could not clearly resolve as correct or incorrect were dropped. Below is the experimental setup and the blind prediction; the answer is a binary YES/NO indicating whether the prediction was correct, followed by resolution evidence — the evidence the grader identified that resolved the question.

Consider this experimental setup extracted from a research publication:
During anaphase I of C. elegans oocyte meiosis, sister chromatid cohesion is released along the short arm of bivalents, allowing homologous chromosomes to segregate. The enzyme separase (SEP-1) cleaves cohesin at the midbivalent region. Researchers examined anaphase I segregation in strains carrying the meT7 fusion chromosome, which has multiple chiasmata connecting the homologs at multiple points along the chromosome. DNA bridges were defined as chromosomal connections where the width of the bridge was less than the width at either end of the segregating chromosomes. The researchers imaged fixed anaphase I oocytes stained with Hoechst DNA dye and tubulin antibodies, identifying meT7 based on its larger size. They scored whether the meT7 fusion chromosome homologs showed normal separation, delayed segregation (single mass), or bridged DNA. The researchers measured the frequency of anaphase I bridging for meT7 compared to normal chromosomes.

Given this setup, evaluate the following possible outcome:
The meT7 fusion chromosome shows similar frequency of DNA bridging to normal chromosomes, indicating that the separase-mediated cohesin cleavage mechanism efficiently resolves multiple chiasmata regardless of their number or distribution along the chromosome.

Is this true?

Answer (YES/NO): NO